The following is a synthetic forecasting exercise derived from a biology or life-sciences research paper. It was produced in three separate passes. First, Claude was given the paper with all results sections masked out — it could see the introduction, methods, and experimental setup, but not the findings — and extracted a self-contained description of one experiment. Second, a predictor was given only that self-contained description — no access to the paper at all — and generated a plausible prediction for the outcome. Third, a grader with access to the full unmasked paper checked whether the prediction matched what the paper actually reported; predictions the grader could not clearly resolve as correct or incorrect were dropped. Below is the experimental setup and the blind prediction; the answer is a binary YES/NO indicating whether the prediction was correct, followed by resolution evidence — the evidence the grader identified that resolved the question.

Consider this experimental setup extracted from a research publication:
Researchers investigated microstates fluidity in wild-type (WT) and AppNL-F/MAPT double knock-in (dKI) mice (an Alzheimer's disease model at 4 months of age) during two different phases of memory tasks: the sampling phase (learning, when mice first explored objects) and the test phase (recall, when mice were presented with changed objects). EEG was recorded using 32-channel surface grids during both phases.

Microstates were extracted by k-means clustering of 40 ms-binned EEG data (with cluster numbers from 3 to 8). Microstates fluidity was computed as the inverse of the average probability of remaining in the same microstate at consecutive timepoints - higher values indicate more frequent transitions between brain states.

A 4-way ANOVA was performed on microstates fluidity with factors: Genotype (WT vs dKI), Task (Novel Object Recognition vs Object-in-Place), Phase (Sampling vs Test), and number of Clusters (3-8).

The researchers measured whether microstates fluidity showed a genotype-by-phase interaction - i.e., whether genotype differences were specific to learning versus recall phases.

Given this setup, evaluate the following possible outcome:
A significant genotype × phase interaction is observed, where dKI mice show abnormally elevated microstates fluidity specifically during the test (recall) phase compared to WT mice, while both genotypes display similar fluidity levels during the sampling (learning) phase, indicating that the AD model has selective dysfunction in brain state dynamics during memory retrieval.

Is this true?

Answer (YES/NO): NO